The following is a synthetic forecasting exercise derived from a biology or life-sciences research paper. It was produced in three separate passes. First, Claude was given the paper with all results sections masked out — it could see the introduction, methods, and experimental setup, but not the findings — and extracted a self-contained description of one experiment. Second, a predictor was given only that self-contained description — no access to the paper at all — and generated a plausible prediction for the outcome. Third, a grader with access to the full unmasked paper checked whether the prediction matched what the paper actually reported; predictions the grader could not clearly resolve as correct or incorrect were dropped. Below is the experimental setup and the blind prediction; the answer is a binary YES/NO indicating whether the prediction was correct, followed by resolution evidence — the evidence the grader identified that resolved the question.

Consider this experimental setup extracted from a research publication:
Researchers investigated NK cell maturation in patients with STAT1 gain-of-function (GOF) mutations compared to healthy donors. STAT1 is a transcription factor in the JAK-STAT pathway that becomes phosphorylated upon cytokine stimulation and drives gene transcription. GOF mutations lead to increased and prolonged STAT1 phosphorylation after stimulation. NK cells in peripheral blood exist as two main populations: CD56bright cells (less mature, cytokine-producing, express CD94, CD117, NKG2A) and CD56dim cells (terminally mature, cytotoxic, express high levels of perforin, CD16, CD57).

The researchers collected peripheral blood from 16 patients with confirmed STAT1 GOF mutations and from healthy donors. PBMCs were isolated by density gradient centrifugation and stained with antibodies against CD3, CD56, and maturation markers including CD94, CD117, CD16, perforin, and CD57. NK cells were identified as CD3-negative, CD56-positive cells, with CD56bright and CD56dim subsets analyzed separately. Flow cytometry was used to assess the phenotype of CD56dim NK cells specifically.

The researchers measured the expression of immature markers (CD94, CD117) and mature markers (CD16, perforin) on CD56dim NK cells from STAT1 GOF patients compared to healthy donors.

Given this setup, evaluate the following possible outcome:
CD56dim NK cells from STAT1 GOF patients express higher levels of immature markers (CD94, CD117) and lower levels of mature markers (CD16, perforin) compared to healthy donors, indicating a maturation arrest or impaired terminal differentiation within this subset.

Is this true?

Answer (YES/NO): YES